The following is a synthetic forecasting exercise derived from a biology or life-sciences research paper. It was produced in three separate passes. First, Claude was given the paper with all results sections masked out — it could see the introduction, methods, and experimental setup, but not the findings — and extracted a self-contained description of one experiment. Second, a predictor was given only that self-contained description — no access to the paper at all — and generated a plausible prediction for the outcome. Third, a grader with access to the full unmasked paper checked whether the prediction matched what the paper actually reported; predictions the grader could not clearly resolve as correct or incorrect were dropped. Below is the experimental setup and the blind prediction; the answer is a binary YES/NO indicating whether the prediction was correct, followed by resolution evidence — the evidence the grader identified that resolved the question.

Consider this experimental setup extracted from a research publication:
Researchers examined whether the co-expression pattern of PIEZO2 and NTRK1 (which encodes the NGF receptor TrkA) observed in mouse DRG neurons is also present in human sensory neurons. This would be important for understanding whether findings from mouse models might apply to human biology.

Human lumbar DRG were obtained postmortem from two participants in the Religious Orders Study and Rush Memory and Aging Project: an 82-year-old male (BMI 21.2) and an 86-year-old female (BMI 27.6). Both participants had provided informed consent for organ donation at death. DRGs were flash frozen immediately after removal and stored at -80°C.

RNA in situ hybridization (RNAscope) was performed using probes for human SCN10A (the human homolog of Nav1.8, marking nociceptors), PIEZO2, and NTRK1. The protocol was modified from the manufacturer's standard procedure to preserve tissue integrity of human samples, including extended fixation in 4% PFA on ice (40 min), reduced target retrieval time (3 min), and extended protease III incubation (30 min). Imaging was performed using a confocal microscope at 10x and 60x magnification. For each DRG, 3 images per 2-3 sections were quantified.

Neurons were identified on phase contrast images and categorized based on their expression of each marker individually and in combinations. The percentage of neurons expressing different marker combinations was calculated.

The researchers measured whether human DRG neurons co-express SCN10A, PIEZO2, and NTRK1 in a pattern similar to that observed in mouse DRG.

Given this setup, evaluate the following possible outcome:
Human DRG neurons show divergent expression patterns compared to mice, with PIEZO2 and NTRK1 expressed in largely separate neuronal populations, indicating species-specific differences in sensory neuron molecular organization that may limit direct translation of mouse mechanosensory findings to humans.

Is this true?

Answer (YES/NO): NO